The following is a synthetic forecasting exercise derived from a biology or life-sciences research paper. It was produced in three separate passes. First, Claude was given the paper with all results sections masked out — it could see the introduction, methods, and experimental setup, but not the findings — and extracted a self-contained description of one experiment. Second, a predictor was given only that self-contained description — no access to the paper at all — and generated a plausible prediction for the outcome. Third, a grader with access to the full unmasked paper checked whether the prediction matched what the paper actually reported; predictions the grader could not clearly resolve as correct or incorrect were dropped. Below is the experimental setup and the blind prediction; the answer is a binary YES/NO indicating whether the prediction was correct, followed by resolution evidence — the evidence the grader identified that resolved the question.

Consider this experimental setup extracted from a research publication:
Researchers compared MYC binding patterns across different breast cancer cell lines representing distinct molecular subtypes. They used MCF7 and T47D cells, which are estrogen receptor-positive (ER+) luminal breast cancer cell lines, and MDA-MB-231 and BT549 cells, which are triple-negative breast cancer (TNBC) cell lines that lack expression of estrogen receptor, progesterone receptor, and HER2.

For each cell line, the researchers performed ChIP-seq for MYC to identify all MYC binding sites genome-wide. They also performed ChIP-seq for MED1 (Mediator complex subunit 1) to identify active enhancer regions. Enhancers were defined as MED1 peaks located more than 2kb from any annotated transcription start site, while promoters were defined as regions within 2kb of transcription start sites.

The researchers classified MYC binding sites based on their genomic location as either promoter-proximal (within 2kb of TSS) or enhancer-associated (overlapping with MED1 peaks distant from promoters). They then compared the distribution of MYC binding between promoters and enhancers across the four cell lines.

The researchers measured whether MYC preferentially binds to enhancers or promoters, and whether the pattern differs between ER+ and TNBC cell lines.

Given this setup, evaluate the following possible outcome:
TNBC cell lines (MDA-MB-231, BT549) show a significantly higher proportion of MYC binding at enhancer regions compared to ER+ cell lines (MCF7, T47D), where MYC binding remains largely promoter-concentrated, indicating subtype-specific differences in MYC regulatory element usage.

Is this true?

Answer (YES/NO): NO